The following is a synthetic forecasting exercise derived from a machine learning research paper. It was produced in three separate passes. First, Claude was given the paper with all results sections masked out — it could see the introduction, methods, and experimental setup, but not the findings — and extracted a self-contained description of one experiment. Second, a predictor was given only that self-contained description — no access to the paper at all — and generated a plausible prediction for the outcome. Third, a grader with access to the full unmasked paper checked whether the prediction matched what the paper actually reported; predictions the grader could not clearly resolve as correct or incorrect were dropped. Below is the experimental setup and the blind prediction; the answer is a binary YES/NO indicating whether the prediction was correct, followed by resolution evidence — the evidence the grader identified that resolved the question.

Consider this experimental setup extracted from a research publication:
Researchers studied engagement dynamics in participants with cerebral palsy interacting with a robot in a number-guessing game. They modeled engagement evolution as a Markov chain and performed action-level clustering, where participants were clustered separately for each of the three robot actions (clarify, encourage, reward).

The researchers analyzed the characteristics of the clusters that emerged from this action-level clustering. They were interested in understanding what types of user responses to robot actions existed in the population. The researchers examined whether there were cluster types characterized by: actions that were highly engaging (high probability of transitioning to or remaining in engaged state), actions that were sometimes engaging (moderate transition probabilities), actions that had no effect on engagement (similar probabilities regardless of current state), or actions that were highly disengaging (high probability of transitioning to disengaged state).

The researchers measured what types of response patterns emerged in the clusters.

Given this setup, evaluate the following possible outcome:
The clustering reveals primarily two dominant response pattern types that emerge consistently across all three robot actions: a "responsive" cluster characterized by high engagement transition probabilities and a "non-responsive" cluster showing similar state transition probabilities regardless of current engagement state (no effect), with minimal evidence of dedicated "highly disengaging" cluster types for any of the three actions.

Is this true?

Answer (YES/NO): NO